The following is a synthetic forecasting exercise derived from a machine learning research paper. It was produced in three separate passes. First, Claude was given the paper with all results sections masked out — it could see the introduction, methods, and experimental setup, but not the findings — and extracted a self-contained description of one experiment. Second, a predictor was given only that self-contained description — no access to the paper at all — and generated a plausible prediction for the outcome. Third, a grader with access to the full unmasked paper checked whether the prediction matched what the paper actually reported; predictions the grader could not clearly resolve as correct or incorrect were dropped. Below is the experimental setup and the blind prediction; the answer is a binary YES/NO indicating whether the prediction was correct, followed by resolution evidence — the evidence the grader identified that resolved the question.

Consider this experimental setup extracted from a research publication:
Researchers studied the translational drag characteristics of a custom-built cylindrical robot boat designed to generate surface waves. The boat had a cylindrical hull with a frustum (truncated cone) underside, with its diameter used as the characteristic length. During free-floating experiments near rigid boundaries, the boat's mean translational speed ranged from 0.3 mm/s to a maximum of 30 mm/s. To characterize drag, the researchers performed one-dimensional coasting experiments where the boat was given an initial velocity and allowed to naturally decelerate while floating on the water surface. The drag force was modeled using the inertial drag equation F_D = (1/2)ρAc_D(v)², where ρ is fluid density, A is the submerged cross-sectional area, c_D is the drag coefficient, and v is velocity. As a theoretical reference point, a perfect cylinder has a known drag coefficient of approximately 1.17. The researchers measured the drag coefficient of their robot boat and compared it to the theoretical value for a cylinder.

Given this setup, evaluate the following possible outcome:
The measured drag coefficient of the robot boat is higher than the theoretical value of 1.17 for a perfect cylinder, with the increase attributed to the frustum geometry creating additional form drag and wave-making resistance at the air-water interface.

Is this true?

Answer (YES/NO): NO